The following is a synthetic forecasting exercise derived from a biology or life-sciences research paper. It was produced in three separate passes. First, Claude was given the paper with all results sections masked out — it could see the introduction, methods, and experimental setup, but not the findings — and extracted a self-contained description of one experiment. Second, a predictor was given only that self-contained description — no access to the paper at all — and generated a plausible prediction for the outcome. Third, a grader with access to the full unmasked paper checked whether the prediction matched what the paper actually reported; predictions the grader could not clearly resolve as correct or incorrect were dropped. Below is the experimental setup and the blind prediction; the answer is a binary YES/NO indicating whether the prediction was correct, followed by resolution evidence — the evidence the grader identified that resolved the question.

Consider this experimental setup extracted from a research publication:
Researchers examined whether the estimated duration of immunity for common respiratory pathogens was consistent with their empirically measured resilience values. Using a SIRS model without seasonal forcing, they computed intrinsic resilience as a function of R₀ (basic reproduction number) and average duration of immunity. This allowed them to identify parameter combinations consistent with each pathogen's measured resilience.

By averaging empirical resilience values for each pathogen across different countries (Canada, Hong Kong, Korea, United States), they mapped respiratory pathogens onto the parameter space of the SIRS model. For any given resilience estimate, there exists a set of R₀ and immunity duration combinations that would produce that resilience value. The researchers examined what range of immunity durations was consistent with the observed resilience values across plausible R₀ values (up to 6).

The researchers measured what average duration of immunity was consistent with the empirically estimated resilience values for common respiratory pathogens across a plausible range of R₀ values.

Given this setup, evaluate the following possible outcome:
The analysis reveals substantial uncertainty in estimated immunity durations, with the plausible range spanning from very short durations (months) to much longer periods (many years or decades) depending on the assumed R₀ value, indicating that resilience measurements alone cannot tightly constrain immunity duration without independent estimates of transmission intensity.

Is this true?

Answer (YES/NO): NO